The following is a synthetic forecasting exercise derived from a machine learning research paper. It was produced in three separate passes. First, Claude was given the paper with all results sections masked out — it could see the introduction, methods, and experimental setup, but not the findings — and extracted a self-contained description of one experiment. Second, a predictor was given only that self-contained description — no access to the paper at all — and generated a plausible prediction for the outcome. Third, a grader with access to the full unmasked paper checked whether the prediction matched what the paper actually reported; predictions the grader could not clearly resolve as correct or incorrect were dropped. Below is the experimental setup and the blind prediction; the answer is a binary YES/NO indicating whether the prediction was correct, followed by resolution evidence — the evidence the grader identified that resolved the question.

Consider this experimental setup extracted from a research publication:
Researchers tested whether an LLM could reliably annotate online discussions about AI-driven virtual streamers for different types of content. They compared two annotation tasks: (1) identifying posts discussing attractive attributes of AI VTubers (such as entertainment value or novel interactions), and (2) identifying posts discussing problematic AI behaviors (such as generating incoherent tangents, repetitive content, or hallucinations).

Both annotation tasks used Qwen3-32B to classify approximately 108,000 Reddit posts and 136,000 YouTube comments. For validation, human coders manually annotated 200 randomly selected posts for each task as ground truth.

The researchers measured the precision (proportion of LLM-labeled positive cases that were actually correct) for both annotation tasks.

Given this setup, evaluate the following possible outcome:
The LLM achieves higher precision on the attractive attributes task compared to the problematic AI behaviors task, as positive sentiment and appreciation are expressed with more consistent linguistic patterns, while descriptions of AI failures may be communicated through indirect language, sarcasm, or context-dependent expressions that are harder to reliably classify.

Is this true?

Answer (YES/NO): YES